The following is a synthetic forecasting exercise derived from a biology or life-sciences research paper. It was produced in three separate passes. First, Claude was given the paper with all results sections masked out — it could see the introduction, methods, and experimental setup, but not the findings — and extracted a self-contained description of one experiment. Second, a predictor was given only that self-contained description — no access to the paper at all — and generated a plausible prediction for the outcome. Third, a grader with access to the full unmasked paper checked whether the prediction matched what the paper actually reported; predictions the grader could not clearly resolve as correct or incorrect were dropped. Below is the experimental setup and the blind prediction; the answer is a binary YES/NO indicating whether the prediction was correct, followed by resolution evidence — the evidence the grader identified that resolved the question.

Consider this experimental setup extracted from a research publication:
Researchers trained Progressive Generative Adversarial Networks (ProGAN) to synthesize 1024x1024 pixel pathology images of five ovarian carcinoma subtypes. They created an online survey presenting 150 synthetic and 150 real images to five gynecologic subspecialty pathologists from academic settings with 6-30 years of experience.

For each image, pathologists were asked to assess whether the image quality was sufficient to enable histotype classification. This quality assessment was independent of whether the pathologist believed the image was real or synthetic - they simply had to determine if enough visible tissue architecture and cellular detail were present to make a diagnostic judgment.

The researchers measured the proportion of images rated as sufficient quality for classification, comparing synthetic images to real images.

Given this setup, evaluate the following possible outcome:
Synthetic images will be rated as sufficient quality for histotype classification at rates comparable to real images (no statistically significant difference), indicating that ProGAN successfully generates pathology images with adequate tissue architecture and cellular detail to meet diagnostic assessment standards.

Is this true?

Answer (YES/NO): NO